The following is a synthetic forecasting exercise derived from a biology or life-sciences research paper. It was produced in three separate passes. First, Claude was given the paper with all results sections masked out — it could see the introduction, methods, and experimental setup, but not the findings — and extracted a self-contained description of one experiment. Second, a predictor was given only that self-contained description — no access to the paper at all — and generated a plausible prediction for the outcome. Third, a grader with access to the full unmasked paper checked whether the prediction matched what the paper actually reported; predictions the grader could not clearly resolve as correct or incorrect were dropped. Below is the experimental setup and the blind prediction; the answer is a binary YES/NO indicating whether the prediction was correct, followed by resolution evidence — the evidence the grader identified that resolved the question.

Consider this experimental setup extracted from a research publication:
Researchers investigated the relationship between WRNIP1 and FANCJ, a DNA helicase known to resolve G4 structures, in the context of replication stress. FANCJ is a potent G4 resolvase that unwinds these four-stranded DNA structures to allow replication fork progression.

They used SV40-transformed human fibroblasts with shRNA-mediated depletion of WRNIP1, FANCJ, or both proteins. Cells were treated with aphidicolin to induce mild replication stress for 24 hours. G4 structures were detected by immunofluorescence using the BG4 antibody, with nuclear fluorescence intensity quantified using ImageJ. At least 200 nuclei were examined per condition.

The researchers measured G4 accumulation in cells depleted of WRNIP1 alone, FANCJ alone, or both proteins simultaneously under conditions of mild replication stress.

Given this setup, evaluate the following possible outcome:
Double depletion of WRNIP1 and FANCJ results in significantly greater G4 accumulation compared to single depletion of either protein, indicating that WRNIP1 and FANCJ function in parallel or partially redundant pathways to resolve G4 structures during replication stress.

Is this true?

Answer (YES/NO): NO